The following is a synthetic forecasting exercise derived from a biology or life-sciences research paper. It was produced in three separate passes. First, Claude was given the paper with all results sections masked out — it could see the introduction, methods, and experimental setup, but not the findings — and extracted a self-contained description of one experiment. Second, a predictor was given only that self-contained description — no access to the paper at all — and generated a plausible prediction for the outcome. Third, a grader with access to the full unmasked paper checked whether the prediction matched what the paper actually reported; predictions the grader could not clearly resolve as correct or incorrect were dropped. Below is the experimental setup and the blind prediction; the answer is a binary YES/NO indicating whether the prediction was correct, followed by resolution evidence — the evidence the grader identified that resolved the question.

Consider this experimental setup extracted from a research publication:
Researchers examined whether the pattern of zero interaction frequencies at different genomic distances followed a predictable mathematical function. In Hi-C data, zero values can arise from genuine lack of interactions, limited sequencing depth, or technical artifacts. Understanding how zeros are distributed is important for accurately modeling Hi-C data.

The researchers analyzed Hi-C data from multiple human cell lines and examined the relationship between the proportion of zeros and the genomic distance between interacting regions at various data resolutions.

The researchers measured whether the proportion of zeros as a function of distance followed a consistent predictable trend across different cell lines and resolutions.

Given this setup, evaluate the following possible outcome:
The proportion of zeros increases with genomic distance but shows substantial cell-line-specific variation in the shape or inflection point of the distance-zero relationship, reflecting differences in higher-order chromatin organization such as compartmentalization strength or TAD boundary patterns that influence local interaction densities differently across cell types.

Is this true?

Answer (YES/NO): NO